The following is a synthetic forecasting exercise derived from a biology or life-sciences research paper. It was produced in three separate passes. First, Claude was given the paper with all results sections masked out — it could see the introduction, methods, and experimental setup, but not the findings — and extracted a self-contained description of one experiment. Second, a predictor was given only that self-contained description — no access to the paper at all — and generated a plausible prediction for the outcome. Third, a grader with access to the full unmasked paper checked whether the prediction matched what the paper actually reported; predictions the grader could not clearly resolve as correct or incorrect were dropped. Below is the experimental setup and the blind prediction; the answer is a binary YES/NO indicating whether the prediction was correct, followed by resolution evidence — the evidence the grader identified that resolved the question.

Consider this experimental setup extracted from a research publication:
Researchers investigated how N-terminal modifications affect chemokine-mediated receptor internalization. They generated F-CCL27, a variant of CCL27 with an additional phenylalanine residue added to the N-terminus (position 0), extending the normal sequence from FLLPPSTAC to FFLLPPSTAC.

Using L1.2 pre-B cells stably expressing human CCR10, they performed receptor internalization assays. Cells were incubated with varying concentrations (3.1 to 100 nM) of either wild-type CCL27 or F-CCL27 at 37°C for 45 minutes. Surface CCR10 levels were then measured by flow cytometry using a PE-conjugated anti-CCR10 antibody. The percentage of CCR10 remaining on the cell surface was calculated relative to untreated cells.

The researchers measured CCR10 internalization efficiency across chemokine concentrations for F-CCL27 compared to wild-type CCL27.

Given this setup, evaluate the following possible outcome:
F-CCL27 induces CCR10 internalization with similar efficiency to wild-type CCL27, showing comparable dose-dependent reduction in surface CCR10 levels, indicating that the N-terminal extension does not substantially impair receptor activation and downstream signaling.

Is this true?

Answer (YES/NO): NO